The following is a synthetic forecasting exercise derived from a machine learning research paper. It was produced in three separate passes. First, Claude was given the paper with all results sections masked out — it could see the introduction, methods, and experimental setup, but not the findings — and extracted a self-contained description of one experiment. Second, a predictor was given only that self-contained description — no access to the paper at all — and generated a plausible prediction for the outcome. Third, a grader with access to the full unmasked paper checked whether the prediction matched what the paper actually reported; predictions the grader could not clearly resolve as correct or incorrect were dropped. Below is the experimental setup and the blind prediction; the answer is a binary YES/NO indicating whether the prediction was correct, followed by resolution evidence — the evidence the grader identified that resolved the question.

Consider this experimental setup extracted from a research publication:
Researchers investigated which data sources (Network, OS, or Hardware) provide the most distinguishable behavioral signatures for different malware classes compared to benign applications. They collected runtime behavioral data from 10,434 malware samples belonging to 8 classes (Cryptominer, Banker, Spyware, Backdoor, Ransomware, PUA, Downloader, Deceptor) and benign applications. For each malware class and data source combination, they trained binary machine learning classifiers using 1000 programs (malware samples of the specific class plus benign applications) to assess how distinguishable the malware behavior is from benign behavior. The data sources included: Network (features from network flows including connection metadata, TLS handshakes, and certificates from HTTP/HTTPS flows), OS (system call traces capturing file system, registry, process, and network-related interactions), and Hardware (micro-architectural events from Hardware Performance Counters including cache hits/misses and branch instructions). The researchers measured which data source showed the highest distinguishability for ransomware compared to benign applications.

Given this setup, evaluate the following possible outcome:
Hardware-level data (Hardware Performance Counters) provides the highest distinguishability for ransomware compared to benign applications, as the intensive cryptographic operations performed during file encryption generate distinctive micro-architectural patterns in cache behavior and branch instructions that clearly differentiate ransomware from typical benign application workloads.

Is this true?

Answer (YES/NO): YES